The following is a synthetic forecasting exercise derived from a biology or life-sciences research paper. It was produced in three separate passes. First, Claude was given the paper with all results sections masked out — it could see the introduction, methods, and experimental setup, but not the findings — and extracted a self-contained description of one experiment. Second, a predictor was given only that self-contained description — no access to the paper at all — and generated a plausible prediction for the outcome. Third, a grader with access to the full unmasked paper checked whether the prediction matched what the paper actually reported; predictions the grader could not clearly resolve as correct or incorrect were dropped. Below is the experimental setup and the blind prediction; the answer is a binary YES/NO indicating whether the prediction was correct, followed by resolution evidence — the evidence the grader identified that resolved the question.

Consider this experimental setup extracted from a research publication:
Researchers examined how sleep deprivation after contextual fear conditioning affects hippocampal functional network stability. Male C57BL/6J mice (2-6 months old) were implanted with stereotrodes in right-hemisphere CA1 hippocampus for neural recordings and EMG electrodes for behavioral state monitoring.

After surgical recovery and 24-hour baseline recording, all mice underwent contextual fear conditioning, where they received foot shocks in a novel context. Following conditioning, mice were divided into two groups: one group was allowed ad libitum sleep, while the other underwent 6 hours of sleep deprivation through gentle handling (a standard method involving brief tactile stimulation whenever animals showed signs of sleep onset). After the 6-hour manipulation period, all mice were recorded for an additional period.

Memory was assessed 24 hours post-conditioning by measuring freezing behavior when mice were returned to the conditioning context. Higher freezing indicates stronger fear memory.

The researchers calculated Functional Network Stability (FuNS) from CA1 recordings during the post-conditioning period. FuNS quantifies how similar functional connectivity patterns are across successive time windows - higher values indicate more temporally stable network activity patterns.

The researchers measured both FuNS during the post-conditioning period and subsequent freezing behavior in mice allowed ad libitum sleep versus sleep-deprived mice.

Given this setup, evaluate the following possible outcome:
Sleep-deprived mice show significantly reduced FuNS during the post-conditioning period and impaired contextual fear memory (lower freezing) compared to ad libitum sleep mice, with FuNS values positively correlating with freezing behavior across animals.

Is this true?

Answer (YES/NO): YES